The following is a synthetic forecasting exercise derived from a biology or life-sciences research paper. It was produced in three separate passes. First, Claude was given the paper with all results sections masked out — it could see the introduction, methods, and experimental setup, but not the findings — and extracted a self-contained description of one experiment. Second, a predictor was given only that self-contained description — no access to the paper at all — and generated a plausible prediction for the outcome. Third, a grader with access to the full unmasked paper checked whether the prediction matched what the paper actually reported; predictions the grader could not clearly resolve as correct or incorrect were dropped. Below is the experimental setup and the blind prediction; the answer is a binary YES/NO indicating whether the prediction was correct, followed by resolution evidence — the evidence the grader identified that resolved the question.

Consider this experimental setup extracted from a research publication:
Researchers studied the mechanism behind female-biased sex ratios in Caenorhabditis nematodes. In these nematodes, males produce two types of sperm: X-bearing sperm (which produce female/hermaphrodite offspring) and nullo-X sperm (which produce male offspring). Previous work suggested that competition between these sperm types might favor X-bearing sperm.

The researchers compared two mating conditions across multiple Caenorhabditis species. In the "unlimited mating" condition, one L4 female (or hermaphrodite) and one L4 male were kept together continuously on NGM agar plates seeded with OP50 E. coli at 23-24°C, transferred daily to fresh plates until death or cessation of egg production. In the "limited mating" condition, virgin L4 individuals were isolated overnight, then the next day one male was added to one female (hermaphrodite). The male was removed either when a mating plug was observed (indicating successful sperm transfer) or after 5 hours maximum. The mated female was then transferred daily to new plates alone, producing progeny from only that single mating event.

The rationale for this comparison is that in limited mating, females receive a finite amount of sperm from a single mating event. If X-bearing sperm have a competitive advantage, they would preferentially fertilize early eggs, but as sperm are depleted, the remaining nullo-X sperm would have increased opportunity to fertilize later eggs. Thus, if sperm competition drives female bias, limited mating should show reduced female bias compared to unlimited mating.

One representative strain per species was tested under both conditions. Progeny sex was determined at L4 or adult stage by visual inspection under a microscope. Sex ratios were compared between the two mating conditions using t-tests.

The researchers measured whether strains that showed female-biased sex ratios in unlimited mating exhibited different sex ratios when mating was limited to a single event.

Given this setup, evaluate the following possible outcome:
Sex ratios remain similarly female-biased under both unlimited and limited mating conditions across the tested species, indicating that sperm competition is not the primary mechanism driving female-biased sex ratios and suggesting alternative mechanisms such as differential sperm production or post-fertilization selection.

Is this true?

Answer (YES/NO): YES